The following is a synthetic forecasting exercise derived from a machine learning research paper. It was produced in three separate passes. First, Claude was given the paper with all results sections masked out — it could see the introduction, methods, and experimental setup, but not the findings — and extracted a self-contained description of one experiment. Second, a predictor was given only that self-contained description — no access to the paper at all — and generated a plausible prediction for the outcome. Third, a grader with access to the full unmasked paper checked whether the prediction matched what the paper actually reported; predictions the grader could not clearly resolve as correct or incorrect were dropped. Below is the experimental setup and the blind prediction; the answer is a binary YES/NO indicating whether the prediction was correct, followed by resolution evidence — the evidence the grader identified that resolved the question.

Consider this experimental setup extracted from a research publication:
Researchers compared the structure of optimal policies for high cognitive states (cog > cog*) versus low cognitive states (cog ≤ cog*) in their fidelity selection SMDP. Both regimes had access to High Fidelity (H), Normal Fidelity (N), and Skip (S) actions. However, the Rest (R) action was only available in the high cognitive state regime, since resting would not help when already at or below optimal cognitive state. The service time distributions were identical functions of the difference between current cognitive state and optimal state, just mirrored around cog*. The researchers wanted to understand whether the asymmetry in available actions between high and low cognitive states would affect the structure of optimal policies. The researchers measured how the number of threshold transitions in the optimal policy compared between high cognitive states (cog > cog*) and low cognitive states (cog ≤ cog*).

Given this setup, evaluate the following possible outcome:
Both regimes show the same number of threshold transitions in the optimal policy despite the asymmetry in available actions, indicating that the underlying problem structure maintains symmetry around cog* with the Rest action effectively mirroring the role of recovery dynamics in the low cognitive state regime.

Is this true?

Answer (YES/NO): NO